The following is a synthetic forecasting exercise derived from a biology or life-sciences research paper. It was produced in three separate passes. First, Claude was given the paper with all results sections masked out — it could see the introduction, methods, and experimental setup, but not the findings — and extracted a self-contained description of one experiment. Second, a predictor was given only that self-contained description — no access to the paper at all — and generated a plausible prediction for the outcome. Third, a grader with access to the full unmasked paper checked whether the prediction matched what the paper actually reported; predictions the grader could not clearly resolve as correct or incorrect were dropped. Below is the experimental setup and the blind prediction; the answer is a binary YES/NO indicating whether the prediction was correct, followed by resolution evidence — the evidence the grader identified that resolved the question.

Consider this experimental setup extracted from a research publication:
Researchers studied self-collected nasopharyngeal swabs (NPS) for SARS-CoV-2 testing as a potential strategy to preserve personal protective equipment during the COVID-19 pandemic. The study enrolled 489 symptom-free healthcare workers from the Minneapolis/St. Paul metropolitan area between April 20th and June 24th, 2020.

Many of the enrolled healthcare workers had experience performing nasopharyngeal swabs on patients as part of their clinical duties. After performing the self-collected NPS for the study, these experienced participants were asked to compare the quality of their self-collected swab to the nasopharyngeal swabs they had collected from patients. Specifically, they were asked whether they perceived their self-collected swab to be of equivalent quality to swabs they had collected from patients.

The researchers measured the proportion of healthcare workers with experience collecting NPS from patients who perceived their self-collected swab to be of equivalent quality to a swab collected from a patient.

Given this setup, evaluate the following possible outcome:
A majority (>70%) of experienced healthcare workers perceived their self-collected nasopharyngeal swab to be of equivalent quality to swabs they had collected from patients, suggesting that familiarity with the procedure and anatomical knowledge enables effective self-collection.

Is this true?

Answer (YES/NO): YES